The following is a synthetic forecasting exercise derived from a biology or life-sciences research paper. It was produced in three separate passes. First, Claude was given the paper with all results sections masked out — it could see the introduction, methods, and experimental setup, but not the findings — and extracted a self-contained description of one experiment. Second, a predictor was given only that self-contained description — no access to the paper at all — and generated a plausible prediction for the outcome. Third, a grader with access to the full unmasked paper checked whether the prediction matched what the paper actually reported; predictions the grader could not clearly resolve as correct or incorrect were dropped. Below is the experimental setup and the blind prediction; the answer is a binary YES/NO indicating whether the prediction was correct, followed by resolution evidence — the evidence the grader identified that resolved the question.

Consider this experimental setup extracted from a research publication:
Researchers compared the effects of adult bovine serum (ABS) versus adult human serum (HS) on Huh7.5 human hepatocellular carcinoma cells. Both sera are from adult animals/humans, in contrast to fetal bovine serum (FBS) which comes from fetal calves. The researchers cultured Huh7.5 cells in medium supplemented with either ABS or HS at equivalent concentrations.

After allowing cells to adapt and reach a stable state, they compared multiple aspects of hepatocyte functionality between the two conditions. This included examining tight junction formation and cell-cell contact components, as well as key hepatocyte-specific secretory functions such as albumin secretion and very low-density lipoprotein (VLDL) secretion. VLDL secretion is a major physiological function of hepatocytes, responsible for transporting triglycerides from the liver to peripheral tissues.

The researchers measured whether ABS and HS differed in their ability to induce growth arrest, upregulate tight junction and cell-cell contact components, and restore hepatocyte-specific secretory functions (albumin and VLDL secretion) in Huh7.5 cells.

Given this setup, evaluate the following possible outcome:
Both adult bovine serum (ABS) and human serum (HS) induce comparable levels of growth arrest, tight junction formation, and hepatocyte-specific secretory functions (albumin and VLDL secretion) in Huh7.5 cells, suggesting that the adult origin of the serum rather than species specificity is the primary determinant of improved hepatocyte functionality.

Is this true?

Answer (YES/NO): NO